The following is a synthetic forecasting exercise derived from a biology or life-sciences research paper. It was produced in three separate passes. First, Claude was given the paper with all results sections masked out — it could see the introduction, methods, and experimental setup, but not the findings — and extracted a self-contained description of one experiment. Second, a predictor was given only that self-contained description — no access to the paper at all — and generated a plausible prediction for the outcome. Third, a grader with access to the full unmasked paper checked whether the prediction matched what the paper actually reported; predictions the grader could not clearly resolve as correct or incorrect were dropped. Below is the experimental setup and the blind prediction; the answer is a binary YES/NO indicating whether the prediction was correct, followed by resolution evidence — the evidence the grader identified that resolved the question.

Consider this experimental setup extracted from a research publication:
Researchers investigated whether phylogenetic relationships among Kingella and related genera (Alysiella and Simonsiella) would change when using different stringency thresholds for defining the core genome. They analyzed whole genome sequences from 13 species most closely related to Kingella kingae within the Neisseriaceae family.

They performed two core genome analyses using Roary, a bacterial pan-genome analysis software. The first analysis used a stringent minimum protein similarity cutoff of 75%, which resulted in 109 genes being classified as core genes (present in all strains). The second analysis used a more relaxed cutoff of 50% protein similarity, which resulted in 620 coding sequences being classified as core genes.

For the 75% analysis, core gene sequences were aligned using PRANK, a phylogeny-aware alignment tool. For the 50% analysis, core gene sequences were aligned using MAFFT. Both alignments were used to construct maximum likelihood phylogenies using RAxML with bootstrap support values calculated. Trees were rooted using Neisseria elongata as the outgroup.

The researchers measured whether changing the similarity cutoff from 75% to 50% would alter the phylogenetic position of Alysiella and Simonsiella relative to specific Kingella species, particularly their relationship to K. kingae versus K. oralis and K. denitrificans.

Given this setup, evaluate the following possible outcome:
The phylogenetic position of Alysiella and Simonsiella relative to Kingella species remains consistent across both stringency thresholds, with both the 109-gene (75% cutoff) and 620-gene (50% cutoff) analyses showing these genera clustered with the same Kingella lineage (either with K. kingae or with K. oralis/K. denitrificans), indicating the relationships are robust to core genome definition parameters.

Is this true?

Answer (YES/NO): YES